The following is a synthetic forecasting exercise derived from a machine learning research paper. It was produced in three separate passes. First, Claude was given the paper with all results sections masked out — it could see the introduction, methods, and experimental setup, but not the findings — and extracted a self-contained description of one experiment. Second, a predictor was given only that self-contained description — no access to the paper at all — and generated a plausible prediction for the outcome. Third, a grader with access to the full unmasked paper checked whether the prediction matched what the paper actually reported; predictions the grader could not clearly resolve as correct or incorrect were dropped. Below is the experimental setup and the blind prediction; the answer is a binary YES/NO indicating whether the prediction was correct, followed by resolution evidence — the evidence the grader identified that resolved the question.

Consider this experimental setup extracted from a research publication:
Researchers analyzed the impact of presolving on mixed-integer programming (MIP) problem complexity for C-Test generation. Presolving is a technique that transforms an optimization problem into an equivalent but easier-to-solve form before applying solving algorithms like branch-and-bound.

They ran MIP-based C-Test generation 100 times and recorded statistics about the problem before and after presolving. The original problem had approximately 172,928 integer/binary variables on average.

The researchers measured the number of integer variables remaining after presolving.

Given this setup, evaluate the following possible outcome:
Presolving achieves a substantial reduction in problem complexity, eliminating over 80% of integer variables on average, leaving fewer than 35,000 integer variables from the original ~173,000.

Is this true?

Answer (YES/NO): YES